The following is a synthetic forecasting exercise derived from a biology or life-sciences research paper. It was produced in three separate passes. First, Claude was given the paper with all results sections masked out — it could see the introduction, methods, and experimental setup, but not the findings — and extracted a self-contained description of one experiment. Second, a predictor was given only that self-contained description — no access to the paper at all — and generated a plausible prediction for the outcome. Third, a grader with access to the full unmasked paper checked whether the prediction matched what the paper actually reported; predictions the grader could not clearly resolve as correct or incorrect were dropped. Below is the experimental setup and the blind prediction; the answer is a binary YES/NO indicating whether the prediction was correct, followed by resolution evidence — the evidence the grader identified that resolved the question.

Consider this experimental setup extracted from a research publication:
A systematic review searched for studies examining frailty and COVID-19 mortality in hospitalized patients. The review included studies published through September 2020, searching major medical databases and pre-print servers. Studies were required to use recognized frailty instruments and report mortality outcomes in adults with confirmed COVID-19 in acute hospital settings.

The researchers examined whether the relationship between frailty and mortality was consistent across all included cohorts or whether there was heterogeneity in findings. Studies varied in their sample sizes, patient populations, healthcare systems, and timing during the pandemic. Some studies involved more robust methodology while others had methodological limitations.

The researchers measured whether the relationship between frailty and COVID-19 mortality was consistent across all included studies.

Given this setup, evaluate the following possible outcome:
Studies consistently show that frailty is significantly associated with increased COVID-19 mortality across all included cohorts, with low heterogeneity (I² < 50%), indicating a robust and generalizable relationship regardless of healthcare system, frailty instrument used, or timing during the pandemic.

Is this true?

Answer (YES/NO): NO